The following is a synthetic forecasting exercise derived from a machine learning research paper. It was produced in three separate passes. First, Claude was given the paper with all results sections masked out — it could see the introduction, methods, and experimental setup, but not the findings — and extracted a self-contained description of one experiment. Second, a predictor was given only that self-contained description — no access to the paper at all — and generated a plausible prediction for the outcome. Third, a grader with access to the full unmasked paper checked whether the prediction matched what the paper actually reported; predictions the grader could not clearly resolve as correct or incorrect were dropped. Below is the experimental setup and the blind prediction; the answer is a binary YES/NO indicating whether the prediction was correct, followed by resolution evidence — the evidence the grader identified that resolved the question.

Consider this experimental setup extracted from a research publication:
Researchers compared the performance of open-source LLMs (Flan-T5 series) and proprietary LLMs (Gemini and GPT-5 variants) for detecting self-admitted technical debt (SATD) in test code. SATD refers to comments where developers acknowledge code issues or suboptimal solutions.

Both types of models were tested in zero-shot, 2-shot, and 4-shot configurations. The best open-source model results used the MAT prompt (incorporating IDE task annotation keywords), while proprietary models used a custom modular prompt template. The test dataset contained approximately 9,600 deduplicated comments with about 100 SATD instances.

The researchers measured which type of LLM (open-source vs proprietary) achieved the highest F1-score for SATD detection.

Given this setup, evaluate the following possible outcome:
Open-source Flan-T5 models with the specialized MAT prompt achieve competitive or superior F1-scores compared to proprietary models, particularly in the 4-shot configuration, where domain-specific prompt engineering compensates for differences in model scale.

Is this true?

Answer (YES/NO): NO